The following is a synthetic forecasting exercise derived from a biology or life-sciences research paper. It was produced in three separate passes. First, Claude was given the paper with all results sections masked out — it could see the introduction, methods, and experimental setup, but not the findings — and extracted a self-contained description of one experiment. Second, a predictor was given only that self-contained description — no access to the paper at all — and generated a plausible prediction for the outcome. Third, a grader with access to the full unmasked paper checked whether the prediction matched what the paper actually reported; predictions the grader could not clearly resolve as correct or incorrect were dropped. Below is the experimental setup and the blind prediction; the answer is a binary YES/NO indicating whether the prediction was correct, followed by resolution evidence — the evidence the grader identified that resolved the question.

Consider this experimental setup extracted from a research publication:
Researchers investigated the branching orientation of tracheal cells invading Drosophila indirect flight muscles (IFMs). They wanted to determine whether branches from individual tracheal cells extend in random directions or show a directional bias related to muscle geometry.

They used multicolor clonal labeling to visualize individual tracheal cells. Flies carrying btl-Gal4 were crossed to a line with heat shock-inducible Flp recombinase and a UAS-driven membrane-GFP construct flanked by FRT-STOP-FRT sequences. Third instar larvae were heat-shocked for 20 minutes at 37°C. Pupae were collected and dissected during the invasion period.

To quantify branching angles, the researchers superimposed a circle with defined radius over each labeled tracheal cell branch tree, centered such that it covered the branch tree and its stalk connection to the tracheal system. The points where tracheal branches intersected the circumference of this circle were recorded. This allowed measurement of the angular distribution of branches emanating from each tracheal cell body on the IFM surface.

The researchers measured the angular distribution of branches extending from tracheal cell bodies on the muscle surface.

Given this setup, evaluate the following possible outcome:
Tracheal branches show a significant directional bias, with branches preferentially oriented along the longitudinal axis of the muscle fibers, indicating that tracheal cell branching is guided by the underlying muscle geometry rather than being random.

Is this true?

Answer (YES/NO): YES